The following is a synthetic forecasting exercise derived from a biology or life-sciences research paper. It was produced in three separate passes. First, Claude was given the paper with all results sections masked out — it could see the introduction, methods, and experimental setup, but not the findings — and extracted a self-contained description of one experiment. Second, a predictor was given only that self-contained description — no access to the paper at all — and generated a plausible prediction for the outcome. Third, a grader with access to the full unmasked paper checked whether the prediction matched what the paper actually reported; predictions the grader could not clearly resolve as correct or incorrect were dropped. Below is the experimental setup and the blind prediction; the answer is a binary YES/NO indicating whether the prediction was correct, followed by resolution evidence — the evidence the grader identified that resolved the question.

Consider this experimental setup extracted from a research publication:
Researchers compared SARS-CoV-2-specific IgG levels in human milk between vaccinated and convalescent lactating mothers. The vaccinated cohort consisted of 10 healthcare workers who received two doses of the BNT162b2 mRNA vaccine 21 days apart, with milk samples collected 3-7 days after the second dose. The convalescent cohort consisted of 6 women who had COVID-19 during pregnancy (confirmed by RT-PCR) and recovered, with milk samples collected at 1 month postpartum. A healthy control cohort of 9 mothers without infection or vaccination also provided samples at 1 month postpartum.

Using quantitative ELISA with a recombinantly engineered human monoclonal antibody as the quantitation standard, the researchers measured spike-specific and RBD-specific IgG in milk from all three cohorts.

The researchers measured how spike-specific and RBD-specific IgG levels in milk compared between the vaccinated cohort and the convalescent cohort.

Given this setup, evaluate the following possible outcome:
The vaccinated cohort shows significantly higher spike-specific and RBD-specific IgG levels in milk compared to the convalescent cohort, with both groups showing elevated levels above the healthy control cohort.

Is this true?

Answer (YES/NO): NO